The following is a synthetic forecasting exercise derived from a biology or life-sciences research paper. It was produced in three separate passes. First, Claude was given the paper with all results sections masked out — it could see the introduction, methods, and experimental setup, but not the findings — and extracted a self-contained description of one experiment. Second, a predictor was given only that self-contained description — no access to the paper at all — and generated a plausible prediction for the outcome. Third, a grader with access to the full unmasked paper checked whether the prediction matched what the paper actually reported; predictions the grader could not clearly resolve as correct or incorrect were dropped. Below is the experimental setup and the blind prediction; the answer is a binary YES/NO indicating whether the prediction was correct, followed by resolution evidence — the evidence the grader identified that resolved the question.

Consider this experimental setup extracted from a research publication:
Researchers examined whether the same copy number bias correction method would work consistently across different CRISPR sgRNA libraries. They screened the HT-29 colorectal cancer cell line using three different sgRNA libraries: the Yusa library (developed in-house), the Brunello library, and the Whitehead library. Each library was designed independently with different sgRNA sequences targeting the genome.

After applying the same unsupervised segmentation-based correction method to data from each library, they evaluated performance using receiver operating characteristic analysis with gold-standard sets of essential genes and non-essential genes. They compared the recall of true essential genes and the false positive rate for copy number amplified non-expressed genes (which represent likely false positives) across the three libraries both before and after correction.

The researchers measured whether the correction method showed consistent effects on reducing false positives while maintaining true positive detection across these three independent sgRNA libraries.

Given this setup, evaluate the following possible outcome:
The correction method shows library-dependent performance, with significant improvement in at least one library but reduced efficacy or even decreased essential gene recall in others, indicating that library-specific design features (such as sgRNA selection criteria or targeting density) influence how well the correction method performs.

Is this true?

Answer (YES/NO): NO